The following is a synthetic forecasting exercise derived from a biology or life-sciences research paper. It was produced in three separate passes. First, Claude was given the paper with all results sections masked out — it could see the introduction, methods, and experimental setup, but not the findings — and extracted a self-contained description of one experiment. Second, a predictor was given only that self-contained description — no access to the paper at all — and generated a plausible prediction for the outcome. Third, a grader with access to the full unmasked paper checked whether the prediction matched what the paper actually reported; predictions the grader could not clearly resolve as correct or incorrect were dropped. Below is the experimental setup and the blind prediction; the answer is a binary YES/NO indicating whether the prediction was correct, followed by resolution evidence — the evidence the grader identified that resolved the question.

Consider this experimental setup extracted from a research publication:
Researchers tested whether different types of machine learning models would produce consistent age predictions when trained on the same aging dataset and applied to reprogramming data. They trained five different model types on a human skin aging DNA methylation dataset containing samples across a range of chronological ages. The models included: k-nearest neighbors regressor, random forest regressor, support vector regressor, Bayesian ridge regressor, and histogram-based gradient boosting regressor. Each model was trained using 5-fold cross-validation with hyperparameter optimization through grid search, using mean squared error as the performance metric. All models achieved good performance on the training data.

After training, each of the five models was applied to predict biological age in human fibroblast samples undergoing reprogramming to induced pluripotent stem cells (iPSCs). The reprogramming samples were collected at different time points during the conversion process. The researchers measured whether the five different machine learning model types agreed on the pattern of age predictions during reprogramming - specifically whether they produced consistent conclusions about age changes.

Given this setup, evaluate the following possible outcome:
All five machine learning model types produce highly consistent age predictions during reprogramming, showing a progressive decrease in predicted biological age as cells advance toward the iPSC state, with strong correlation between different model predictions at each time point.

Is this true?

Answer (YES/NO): NO